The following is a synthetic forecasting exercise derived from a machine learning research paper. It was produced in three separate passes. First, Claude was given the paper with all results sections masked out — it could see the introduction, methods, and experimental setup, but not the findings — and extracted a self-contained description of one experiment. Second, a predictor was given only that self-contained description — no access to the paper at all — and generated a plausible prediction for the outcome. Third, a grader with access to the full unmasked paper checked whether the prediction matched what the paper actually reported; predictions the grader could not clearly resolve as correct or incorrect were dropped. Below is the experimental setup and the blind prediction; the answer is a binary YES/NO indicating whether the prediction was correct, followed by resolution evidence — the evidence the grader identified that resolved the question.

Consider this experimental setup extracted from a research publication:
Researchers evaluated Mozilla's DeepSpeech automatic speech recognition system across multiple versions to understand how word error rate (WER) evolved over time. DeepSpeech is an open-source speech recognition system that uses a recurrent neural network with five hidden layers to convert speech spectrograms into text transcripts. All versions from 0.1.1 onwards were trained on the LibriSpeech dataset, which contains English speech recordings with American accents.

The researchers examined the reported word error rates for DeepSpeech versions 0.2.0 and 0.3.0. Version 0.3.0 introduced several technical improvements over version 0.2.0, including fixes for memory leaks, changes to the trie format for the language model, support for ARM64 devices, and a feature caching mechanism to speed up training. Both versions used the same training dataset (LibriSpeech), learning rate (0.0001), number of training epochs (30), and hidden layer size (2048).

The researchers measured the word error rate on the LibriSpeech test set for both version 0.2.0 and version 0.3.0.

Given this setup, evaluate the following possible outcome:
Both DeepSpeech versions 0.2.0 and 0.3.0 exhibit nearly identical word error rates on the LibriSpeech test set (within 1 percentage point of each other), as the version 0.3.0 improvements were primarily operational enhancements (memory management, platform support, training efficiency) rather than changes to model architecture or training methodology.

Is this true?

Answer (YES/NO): YES